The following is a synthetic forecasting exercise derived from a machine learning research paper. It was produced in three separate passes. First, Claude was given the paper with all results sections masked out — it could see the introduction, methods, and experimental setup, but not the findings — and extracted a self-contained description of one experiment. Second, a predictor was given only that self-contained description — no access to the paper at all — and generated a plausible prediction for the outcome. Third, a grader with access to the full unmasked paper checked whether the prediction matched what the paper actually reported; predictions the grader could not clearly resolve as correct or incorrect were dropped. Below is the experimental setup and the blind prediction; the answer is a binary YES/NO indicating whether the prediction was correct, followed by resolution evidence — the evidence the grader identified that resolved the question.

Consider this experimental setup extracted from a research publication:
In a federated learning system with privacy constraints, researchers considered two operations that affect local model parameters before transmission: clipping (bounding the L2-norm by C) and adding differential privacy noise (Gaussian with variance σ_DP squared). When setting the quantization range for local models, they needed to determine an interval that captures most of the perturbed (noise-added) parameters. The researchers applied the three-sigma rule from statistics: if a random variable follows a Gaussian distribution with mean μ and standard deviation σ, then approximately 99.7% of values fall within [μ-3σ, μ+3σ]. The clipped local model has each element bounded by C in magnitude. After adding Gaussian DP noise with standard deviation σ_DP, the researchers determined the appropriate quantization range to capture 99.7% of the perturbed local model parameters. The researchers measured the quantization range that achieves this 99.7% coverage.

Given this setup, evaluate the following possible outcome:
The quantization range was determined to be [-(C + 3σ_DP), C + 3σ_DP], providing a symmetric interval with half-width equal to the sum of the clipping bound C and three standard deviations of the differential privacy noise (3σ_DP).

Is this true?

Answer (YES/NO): YES